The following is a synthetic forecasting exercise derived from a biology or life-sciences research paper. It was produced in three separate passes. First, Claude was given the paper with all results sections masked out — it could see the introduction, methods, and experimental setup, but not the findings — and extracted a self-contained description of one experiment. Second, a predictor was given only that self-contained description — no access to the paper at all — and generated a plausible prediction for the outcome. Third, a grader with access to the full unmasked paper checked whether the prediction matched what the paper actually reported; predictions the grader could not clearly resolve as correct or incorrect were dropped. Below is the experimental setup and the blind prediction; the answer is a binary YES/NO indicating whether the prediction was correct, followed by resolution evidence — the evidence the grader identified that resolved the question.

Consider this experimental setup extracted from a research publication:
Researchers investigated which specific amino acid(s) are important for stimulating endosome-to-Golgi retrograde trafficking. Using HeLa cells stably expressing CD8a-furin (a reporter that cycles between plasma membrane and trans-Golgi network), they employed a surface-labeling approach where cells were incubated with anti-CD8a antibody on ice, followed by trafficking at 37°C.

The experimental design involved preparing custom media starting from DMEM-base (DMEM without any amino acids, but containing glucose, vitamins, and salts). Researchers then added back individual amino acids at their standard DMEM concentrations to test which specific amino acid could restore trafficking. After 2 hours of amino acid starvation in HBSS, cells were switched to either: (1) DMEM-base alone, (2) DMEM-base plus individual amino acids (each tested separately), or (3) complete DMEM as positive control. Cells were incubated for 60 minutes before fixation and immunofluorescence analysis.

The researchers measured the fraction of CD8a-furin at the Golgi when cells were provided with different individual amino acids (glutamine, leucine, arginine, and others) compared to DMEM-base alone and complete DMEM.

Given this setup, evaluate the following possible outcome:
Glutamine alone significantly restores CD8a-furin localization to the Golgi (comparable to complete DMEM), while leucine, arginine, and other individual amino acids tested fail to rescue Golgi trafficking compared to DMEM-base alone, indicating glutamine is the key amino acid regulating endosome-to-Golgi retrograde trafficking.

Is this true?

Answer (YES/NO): NO